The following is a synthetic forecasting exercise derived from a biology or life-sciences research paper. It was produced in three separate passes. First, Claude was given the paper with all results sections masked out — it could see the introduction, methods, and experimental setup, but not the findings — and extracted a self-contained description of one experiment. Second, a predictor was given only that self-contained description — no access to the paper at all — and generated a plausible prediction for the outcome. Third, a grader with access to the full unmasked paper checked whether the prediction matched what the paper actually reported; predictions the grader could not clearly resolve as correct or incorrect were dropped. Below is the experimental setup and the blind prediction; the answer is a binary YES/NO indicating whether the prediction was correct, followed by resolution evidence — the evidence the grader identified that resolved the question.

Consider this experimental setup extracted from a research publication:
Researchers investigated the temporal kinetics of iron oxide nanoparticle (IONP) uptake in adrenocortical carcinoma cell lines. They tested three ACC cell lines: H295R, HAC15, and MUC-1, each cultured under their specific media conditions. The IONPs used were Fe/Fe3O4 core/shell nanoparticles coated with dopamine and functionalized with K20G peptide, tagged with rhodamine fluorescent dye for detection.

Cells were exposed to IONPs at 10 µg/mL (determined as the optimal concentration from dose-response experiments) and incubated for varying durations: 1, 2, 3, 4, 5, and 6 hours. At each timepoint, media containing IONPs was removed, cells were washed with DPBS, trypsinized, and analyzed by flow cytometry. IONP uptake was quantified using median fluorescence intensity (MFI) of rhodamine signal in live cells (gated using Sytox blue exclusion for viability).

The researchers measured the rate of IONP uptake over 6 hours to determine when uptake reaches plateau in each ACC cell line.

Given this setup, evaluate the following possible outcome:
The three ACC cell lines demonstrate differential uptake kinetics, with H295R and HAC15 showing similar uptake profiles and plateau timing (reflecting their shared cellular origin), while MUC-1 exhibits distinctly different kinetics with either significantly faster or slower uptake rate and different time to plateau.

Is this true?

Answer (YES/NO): NO